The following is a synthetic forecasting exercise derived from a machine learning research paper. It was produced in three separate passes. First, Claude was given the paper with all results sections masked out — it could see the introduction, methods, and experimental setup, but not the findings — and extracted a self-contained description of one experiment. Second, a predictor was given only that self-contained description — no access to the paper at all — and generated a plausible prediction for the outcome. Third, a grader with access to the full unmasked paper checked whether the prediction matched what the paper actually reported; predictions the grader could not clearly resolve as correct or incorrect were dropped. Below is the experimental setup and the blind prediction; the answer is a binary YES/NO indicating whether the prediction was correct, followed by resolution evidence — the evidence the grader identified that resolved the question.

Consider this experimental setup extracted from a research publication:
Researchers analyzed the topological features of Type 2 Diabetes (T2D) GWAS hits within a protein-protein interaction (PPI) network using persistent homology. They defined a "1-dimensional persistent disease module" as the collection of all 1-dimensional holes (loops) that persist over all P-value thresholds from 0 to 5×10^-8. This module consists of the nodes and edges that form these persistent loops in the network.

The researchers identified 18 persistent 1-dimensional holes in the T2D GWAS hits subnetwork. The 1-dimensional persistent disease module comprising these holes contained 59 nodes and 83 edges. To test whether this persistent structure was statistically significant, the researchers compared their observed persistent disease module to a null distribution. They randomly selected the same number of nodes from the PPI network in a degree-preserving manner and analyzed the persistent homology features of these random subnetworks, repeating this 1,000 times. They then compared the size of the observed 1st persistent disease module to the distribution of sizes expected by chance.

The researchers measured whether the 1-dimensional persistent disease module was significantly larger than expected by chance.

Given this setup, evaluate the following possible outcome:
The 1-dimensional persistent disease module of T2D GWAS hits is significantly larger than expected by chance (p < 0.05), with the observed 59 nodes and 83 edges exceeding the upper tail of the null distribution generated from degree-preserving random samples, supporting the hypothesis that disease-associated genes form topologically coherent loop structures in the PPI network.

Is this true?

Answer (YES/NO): YES